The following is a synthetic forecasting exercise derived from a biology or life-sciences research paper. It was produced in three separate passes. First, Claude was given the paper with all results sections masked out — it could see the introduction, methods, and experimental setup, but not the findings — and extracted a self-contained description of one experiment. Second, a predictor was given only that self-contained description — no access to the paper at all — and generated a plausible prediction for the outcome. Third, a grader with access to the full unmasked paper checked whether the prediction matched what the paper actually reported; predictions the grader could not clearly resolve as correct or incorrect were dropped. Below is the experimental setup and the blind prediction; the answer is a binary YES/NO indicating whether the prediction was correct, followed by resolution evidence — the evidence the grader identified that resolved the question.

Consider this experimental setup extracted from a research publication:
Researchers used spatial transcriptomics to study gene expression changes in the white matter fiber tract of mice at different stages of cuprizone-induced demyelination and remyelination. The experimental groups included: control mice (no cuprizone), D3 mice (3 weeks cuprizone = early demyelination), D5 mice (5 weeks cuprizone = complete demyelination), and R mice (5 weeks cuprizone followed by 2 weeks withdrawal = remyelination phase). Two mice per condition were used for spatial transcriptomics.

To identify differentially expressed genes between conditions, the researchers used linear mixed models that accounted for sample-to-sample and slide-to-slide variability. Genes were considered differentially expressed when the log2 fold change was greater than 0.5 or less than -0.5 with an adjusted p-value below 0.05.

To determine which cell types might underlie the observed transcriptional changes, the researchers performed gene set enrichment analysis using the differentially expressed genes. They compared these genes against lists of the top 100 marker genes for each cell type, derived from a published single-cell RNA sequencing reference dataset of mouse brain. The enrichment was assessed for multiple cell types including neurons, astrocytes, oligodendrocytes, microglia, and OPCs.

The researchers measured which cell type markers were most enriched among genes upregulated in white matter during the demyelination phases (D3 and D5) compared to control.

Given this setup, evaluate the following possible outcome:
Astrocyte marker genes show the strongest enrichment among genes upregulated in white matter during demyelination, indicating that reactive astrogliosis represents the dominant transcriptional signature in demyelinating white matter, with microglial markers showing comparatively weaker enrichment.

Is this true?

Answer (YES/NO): YES